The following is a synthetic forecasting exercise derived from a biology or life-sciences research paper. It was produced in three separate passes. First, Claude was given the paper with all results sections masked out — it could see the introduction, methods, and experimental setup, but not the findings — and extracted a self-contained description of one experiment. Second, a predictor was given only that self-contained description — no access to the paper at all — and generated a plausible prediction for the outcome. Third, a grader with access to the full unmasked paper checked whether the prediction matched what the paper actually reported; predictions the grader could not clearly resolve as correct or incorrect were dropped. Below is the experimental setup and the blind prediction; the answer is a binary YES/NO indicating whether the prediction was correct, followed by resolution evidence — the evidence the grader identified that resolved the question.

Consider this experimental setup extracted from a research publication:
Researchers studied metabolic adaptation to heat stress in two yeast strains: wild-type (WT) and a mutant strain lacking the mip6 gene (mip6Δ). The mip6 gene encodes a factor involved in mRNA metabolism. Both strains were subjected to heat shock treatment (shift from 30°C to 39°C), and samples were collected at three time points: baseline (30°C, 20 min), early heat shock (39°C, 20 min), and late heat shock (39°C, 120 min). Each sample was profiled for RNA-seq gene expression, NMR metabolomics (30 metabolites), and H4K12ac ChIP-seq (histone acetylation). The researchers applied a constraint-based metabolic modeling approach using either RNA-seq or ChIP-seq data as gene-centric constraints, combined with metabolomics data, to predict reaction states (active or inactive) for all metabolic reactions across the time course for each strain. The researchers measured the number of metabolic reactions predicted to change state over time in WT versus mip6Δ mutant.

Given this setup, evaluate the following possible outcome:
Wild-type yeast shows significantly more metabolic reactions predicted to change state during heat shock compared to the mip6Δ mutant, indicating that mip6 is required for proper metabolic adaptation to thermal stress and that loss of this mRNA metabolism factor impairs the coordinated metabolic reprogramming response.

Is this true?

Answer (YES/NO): YES